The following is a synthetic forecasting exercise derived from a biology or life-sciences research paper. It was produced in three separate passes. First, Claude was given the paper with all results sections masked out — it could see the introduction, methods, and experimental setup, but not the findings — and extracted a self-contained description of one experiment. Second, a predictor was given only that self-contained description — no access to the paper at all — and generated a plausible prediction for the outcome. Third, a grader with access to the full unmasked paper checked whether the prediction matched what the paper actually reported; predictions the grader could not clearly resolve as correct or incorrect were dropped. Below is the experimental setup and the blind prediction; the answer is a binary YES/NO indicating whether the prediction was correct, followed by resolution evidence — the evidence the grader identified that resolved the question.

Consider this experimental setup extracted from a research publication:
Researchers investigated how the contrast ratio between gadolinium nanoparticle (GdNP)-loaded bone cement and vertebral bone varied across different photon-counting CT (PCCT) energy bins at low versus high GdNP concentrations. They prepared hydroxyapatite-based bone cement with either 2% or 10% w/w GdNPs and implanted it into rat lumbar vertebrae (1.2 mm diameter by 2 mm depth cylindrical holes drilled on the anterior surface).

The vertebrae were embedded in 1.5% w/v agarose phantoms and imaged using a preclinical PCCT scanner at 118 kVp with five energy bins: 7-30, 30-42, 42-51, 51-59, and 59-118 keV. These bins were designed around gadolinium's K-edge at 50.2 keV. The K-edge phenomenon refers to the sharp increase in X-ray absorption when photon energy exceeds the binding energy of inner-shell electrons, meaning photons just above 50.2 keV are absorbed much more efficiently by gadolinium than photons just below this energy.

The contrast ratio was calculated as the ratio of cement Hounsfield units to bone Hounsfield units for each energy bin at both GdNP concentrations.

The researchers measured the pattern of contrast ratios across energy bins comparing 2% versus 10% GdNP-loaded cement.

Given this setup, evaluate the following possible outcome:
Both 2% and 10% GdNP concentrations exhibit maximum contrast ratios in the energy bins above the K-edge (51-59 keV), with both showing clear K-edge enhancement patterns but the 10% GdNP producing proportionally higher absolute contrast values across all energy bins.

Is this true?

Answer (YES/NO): NO